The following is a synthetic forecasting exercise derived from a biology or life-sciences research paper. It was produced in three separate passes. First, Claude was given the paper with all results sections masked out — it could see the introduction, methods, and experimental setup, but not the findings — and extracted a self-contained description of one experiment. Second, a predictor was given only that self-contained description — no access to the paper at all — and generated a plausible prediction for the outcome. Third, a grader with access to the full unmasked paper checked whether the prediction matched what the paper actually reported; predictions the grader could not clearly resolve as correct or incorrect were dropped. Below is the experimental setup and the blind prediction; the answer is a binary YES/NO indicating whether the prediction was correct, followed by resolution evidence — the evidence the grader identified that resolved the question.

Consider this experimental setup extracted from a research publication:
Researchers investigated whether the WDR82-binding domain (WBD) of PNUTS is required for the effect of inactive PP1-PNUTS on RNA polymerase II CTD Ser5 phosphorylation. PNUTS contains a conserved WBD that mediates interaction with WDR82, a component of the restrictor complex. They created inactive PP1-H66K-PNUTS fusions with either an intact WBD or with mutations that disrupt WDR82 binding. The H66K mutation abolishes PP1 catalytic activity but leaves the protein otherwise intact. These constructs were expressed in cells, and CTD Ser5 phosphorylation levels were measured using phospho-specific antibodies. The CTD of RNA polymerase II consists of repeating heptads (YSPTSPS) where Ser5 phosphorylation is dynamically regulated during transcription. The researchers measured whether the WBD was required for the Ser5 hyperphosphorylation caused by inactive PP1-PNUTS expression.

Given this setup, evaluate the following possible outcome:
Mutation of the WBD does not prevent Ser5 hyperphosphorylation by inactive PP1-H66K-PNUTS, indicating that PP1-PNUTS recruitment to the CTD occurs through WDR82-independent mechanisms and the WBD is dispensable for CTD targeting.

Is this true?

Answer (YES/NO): NO